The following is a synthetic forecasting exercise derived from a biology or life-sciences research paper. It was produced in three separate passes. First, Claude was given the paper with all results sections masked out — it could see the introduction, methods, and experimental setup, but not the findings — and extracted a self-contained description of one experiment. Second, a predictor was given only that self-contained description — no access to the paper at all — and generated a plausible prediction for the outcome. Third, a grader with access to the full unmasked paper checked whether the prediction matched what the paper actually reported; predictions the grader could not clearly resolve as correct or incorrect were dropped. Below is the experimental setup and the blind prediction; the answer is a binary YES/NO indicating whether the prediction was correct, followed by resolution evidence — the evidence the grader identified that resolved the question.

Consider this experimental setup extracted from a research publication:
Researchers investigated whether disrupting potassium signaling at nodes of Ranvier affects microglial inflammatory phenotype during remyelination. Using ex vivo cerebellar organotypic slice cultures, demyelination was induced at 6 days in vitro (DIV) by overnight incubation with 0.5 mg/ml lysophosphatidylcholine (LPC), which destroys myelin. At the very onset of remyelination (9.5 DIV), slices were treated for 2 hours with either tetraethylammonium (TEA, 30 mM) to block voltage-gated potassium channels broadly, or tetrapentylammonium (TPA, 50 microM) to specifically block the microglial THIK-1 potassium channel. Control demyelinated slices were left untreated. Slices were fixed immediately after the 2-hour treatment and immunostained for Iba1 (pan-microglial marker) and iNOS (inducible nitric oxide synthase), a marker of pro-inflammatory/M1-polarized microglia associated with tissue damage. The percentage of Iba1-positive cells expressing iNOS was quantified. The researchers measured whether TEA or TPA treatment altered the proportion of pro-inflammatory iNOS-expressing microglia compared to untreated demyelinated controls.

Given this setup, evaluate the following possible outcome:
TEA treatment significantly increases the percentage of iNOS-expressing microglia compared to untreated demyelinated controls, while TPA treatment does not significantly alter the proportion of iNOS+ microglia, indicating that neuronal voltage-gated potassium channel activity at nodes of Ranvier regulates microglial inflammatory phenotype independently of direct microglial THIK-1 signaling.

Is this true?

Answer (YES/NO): NO